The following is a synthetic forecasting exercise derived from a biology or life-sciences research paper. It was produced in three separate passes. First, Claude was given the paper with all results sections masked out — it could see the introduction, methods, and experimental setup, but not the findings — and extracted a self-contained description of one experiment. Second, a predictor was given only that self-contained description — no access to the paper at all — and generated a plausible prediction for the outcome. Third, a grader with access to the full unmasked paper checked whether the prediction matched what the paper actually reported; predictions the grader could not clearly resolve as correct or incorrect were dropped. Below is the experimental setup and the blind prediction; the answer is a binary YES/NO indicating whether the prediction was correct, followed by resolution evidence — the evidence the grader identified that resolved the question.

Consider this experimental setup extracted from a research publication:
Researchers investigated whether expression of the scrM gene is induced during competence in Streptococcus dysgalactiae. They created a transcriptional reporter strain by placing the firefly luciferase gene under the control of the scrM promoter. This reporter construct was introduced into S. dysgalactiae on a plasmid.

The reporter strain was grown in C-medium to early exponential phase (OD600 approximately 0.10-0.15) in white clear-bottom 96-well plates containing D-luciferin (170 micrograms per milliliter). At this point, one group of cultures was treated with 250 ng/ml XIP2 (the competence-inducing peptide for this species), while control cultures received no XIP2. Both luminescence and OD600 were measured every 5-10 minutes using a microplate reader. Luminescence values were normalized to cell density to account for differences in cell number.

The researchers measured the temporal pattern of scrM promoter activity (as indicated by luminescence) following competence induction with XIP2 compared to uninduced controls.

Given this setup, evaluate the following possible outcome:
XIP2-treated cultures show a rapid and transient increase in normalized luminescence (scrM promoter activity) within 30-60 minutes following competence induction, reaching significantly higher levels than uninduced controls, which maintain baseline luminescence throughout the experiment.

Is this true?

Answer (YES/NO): NO